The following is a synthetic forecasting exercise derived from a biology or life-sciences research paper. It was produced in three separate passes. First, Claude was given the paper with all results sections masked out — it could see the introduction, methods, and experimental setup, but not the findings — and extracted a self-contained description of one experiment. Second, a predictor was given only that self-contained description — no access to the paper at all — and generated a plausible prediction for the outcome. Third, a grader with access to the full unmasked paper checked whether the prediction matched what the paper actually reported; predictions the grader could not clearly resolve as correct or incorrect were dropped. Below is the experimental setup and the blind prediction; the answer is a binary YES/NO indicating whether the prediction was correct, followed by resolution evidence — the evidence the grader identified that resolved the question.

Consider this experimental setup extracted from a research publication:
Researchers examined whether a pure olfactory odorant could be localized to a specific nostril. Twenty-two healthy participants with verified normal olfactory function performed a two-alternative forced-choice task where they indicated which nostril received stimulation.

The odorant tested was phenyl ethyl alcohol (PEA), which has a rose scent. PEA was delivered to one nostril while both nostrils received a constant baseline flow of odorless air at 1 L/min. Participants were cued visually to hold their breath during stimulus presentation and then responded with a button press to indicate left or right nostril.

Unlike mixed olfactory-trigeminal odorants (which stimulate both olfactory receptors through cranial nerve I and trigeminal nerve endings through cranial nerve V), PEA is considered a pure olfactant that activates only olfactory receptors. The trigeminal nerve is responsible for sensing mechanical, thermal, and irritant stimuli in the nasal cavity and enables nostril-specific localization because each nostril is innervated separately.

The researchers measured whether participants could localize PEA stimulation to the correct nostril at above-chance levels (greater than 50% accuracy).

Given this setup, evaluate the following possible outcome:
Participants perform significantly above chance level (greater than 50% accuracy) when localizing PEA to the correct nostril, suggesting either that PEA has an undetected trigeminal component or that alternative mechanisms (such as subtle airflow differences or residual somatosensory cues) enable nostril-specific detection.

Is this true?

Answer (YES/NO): NO